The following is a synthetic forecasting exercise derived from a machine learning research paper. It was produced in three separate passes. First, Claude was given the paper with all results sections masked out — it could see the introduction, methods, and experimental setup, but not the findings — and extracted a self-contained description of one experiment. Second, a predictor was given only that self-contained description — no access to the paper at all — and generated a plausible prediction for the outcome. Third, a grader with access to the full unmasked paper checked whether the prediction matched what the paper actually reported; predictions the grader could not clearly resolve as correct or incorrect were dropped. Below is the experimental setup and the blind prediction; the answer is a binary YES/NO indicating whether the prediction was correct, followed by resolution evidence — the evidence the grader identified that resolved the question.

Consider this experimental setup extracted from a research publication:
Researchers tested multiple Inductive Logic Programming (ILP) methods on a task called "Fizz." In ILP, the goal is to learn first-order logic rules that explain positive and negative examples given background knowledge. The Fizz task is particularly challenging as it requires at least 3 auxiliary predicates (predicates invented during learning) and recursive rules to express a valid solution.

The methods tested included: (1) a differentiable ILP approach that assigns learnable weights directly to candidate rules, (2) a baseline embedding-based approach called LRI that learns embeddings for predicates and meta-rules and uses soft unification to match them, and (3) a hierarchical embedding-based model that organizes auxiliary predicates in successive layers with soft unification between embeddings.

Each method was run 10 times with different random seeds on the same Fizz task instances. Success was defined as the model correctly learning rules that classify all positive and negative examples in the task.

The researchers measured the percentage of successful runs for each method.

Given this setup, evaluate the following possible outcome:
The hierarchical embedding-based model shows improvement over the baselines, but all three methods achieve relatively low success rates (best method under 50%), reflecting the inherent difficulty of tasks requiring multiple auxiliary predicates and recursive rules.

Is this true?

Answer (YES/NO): NO